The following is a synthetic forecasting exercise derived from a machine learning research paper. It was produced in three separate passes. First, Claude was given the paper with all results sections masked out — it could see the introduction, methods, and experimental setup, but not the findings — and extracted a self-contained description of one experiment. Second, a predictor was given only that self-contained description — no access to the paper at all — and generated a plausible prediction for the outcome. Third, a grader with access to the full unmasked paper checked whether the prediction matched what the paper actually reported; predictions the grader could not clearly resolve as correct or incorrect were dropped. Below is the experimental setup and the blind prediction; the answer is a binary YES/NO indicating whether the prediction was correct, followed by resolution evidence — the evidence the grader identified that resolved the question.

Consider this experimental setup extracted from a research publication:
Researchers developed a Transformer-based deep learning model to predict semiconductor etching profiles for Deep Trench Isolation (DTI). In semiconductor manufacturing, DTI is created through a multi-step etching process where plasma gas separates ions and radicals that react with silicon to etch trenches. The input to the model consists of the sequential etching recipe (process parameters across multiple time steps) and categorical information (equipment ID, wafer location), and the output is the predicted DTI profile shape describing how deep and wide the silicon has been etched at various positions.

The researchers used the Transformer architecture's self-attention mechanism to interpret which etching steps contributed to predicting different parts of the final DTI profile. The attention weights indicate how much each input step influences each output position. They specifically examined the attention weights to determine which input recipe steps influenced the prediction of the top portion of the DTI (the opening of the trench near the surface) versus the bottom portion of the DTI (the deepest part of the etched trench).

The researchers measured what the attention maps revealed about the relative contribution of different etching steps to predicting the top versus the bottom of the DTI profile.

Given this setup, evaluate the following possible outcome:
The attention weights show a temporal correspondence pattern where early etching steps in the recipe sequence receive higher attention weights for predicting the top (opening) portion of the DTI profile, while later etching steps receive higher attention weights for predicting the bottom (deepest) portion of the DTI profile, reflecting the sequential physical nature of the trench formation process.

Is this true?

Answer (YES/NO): NO